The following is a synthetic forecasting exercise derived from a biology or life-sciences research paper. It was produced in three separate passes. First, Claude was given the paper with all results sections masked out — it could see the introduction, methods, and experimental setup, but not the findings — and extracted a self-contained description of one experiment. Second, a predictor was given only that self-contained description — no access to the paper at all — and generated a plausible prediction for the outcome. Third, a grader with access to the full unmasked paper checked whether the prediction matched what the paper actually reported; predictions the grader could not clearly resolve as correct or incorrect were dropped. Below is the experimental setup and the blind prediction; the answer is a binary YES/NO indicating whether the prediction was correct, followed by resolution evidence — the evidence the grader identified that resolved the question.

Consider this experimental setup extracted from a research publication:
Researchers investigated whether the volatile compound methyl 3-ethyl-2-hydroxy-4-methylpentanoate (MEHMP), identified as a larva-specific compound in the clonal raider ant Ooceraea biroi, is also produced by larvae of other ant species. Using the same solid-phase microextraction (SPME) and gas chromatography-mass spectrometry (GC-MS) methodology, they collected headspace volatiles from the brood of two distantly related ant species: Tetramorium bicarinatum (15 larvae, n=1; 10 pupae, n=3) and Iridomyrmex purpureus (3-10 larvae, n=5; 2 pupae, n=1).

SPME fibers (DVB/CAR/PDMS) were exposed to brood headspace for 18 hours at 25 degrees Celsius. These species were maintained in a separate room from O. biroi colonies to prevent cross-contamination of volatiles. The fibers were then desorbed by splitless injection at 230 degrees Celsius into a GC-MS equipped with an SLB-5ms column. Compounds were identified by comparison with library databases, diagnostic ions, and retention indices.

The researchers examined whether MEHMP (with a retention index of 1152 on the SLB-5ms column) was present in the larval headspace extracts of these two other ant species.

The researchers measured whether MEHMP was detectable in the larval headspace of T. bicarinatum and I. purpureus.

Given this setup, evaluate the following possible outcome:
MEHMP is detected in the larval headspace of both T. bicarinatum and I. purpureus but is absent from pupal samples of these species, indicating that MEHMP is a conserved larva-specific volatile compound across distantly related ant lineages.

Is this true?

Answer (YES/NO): NO